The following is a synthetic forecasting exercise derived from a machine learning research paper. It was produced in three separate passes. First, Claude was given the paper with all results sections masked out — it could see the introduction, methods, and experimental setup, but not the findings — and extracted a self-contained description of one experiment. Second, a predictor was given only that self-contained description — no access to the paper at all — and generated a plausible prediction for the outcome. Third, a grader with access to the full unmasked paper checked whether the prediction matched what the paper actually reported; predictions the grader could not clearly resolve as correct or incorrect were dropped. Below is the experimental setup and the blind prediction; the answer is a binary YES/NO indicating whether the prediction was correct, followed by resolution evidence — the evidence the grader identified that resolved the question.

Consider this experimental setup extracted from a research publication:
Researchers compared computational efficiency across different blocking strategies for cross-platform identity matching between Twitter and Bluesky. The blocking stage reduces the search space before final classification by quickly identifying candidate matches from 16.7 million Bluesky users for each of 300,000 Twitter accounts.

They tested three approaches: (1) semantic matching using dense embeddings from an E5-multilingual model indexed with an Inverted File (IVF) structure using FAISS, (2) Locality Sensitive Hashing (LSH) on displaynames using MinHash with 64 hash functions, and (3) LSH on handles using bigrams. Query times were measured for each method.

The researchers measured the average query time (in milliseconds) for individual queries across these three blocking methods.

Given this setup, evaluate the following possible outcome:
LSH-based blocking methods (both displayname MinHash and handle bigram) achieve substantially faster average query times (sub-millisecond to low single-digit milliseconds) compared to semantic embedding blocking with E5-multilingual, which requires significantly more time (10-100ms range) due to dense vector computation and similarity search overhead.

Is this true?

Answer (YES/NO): NO